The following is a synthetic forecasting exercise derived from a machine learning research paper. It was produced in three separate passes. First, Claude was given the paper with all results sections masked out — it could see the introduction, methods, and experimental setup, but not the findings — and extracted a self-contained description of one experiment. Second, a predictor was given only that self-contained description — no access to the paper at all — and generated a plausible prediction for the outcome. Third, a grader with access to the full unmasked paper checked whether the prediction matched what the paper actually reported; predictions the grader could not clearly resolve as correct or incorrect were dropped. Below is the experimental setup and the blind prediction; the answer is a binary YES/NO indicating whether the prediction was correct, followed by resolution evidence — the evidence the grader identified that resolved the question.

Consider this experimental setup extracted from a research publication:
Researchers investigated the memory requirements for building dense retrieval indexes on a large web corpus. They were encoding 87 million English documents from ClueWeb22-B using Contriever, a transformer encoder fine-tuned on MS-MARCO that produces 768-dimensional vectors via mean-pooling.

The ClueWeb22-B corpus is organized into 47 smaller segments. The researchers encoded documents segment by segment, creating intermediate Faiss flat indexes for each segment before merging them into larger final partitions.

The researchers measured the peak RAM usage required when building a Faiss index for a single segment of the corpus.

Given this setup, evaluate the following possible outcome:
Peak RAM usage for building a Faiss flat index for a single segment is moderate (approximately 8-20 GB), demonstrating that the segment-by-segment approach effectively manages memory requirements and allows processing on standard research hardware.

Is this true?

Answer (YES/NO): NO